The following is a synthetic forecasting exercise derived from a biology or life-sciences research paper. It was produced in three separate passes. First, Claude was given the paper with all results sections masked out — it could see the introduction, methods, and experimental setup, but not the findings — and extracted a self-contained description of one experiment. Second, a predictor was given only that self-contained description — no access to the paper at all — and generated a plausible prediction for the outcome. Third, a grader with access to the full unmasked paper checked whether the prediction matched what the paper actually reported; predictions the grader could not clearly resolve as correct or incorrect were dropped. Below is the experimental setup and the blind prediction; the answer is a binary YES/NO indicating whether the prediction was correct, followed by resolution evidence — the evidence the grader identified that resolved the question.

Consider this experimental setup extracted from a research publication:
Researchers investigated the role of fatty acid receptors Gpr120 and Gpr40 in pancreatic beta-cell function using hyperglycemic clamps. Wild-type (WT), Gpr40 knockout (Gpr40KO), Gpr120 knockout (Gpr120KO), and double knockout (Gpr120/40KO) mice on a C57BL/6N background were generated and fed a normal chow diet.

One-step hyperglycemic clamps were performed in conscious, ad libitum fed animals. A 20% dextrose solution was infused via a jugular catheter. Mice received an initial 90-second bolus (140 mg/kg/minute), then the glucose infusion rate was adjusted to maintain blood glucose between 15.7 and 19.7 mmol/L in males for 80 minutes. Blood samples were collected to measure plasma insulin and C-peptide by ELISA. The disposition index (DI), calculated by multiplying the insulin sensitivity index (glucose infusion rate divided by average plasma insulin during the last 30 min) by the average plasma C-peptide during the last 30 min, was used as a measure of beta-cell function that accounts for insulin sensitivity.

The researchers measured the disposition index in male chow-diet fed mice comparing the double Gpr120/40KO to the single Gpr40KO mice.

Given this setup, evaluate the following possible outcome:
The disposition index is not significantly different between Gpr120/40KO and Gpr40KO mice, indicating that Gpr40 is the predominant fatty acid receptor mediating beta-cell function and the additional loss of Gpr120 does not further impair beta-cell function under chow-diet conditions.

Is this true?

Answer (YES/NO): NO